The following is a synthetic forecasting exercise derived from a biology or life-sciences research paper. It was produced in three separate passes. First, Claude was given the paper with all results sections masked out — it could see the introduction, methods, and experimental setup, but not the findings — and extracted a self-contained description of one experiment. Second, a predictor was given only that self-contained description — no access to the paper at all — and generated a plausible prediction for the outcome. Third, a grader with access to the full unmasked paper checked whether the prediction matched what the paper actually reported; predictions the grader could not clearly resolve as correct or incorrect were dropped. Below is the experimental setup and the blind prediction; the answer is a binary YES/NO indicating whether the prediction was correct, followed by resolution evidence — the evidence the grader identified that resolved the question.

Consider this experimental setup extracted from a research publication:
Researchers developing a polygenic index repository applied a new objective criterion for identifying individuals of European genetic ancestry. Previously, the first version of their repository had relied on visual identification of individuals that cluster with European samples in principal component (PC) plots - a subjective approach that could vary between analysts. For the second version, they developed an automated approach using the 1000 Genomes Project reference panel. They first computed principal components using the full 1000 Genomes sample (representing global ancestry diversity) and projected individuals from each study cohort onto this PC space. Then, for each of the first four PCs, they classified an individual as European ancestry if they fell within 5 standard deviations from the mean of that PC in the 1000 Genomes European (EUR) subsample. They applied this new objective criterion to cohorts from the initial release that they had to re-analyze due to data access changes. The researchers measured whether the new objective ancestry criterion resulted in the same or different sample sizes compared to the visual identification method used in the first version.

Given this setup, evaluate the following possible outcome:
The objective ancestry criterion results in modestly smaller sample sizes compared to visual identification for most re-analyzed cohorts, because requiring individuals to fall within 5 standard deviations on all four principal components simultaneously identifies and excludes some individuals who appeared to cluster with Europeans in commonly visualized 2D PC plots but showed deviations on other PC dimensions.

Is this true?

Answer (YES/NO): YES